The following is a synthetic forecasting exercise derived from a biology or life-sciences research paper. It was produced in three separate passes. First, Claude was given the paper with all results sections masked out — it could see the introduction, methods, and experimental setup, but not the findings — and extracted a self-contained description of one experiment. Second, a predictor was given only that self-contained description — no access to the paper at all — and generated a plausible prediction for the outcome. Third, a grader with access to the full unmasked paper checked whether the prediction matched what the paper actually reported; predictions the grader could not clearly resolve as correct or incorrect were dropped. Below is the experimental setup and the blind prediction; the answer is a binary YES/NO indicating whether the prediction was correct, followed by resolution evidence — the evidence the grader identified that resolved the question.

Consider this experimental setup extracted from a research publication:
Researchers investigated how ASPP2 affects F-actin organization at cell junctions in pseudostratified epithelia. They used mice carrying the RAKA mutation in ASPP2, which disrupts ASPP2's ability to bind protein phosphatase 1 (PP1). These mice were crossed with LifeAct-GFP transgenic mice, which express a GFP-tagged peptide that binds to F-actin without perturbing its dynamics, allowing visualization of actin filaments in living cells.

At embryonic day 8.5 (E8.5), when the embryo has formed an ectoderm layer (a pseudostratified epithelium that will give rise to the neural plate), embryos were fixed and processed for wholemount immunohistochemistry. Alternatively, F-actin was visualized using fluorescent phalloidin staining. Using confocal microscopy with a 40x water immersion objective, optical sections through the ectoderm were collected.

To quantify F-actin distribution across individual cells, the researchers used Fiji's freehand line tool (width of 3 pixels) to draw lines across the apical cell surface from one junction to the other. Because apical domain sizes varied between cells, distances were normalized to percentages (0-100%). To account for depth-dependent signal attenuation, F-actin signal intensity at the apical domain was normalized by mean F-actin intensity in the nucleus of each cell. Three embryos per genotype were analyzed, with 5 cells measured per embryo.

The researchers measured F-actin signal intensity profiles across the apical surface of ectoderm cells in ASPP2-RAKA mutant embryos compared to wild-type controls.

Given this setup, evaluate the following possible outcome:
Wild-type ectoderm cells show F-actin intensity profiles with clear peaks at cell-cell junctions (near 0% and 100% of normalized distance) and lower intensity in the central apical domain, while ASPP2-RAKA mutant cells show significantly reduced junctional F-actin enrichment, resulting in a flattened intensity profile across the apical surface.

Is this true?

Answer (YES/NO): YES